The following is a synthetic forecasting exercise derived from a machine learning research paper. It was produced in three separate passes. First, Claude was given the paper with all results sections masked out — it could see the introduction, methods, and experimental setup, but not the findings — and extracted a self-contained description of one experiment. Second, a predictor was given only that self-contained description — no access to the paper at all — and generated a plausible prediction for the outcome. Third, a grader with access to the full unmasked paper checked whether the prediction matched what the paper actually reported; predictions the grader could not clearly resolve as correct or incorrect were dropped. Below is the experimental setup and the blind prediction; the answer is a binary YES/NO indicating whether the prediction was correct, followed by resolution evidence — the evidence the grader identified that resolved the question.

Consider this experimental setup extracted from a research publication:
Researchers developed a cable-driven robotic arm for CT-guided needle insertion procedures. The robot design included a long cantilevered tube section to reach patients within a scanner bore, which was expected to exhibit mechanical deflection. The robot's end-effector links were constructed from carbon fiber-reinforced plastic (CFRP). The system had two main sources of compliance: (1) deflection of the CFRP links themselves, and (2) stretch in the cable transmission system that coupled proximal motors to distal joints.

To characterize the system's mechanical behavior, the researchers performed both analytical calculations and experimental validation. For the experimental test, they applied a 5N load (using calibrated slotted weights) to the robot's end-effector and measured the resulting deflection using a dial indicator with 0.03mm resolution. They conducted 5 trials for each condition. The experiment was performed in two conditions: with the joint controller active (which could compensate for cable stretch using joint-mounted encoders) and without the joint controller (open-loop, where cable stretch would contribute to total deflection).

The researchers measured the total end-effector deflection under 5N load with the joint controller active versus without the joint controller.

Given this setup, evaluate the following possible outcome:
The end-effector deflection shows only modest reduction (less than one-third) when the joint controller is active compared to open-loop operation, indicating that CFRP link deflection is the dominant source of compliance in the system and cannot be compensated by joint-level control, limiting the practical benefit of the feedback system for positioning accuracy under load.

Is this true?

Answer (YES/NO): NO